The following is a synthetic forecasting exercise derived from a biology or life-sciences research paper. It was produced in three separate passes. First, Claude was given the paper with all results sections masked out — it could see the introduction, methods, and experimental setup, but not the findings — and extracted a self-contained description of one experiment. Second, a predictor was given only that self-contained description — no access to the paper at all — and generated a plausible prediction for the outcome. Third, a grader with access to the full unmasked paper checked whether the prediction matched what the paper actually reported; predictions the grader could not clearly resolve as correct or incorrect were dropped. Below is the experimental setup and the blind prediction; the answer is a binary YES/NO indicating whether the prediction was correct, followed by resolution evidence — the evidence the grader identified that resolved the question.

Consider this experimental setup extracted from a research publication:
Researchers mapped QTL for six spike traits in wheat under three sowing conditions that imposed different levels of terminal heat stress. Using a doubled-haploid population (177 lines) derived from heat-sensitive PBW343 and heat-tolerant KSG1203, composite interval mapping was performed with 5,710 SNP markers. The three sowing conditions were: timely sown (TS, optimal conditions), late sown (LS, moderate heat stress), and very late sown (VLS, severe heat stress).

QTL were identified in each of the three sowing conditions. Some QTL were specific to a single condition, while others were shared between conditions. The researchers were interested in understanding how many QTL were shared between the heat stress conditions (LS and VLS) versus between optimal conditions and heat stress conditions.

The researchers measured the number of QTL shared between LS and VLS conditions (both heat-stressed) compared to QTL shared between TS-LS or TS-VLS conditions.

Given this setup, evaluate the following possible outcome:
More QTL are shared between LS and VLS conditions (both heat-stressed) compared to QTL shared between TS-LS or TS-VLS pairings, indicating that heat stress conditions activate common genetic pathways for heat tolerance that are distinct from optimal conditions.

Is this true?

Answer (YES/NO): YES